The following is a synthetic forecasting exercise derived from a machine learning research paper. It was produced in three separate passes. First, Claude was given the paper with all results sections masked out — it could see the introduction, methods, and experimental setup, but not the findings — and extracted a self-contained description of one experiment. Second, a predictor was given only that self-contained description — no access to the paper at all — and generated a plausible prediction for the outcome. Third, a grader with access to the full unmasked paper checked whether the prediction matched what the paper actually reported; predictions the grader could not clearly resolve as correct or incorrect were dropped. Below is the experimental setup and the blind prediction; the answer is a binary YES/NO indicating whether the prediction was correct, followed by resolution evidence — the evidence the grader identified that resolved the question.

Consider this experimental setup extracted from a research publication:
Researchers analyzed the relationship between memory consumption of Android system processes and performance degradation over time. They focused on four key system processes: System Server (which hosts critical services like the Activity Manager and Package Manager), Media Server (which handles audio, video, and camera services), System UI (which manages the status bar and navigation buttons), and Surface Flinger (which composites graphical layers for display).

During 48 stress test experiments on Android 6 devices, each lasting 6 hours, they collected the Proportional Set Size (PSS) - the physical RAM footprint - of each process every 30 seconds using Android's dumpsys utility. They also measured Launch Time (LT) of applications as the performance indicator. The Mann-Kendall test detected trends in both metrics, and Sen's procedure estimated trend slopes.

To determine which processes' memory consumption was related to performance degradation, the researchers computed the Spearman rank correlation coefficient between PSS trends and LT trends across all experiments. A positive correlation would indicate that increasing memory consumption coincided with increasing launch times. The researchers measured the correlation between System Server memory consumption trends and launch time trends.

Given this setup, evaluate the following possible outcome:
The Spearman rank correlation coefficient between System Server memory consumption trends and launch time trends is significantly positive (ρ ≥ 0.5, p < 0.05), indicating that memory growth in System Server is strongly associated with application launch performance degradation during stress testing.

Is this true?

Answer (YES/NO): YES